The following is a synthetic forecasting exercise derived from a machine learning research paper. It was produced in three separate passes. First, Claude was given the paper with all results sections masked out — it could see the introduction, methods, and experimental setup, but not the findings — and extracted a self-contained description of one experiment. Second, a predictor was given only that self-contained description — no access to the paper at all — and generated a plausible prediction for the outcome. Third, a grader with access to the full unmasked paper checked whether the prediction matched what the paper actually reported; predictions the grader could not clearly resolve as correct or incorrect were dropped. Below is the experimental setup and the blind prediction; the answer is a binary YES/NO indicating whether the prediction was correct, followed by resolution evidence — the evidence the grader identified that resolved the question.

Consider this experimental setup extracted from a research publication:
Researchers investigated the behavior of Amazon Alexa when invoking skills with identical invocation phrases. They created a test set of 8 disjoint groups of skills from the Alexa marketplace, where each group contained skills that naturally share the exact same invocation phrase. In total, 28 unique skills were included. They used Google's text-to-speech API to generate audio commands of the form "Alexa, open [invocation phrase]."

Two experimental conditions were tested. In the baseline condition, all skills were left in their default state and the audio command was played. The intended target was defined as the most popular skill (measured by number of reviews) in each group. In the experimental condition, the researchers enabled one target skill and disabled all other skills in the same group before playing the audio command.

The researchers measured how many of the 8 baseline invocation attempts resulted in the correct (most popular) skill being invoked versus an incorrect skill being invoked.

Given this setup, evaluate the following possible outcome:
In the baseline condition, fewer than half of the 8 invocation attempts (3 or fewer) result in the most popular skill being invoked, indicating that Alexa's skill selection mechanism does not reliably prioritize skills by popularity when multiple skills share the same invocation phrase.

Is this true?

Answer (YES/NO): YES